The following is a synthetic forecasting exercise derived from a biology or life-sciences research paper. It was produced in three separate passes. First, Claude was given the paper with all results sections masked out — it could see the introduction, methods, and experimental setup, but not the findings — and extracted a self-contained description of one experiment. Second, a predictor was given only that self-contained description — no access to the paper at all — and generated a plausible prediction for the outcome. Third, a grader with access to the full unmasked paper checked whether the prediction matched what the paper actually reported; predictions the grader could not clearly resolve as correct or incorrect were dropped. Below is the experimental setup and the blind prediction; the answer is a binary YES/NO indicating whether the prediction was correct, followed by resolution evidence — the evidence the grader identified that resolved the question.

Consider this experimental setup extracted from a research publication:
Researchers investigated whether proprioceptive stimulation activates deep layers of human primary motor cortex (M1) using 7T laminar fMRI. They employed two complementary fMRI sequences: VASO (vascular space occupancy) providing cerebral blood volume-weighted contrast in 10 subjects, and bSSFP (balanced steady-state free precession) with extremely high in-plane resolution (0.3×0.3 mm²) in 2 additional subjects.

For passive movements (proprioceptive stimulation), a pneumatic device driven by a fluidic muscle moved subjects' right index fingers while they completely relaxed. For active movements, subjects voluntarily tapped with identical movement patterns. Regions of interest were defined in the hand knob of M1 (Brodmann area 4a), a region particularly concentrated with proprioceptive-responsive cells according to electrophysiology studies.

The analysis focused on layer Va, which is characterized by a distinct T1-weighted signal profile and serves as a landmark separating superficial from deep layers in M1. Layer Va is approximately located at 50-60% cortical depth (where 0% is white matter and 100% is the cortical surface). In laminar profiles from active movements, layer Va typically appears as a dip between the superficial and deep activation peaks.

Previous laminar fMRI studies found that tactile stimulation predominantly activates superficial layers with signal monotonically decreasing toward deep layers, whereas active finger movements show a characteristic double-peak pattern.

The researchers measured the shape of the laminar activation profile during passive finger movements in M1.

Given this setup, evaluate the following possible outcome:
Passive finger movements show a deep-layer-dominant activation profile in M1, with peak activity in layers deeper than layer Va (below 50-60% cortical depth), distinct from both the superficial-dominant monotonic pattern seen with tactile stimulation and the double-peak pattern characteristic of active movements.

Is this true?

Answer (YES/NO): NO